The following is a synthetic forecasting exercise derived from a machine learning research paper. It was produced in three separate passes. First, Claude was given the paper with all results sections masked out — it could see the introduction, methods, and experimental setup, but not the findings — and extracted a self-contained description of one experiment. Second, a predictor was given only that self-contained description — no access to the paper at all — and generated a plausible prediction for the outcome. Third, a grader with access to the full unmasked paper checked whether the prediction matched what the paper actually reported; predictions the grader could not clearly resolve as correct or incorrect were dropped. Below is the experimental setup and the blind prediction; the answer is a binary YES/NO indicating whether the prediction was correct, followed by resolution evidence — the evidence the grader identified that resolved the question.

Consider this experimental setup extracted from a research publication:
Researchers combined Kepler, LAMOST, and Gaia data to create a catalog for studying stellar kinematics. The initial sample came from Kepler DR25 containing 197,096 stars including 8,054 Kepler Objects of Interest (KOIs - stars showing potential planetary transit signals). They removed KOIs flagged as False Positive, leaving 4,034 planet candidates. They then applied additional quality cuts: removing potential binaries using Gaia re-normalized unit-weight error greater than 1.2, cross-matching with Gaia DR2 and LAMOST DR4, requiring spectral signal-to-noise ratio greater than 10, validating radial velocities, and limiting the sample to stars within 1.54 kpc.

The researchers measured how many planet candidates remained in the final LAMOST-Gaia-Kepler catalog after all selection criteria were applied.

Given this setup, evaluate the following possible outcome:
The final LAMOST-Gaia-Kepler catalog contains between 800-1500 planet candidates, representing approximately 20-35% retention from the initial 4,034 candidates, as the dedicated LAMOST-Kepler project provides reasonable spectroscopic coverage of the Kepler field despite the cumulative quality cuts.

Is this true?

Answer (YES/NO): YES